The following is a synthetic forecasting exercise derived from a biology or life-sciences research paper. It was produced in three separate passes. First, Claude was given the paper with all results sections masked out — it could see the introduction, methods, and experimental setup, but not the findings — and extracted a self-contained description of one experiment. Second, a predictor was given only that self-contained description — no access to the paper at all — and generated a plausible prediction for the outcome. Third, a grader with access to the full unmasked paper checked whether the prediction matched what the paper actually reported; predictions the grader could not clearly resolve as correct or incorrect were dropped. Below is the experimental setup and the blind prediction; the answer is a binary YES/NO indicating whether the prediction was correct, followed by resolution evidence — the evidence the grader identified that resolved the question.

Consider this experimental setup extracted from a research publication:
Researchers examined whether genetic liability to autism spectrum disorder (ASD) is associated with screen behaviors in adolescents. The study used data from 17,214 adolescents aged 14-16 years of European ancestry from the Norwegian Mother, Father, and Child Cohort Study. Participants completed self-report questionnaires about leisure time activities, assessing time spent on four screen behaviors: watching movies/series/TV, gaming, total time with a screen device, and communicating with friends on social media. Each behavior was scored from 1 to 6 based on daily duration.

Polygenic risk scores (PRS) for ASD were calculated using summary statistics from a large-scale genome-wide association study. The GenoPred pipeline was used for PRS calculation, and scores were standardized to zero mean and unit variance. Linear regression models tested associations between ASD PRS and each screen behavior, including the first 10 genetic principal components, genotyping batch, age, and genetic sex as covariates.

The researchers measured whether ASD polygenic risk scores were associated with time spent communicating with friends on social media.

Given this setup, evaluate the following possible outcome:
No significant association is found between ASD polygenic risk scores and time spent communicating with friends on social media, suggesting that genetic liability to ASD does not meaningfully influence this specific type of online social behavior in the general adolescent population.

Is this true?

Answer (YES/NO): NO